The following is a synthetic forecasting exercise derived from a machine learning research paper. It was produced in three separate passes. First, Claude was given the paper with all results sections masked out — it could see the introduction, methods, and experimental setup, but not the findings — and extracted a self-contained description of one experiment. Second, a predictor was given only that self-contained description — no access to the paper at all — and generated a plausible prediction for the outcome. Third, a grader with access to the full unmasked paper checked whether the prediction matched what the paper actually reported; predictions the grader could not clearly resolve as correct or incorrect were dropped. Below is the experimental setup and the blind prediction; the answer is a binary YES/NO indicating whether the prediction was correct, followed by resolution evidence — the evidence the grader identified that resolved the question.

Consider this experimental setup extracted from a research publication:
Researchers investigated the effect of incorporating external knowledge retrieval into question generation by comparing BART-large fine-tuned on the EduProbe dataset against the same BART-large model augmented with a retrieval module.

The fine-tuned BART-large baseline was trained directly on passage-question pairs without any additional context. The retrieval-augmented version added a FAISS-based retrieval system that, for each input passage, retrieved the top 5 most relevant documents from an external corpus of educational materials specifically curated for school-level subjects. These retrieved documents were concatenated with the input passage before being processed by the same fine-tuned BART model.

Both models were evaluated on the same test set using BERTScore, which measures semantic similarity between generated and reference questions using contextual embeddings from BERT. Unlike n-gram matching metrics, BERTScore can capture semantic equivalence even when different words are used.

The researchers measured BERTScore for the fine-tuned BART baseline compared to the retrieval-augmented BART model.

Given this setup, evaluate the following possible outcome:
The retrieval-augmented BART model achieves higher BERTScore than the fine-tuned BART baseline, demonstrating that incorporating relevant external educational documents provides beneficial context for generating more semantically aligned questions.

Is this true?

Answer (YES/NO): NO